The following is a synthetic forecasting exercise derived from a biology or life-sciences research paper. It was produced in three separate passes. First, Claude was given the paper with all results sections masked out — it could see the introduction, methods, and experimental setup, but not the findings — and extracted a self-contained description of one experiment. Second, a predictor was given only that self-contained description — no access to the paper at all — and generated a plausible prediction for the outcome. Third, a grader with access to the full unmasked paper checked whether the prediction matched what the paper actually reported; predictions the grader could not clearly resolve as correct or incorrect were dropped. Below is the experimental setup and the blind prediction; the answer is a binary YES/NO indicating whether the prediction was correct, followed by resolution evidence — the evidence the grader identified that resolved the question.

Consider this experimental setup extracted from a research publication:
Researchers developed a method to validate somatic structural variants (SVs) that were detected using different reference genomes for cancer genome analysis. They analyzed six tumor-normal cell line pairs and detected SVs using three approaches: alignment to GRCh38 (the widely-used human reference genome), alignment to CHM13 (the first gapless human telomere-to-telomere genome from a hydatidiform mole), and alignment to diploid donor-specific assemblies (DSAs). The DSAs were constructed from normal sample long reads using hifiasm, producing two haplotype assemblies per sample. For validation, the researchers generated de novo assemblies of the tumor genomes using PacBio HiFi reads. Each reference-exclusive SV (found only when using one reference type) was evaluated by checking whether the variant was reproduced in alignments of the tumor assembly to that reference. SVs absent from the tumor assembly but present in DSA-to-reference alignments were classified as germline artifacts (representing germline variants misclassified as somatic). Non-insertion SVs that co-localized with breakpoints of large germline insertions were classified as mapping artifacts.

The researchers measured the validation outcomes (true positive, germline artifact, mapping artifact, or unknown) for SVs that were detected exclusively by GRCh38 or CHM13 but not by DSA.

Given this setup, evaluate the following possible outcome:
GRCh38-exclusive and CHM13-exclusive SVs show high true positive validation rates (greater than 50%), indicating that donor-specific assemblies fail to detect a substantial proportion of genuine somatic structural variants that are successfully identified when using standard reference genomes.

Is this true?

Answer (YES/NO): NO